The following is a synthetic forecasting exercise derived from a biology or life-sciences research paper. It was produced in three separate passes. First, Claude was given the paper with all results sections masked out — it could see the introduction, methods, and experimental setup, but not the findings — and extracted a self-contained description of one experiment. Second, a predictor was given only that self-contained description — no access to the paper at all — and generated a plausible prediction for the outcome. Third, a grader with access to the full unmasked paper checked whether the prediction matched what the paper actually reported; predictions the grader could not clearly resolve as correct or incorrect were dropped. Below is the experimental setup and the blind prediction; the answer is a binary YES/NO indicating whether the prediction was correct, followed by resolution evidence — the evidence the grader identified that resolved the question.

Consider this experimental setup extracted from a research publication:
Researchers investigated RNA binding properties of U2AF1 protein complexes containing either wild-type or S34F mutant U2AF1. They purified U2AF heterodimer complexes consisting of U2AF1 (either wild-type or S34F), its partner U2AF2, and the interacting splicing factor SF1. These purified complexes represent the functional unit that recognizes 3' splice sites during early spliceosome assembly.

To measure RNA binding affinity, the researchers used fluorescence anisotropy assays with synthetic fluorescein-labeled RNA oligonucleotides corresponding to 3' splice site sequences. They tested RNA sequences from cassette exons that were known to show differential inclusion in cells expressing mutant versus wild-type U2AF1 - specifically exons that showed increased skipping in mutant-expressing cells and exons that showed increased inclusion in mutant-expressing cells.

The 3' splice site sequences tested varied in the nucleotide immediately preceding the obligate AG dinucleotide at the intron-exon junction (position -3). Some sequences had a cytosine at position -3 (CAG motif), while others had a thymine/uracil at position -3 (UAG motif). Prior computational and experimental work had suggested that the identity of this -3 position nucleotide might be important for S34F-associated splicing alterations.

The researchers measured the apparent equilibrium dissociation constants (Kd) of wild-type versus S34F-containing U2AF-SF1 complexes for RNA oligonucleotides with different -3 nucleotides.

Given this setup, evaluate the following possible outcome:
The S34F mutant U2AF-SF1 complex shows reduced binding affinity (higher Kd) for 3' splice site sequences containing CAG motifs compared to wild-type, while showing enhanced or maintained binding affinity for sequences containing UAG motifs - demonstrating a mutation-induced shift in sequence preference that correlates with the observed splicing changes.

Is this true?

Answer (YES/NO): NO